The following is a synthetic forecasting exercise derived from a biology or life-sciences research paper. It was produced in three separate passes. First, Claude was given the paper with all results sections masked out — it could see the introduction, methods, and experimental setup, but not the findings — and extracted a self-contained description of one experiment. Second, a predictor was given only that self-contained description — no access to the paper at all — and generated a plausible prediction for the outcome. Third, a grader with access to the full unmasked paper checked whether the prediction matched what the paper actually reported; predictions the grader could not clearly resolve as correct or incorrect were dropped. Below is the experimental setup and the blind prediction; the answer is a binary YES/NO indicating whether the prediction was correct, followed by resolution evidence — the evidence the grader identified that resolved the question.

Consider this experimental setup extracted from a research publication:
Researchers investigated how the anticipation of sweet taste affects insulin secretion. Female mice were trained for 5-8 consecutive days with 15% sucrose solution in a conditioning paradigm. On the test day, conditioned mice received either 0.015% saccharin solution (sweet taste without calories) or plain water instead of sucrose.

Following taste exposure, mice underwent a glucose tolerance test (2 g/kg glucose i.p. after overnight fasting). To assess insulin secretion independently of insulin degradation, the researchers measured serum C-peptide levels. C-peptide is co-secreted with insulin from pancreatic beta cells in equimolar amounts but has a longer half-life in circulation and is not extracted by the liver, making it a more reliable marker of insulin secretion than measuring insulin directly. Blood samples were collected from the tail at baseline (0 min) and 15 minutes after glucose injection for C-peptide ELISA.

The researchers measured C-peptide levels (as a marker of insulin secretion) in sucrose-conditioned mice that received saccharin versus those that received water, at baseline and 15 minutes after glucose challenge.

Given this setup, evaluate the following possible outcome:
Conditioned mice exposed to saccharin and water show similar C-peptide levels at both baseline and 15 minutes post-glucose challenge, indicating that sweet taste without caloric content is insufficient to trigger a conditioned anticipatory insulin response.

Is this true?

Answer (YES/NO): NO